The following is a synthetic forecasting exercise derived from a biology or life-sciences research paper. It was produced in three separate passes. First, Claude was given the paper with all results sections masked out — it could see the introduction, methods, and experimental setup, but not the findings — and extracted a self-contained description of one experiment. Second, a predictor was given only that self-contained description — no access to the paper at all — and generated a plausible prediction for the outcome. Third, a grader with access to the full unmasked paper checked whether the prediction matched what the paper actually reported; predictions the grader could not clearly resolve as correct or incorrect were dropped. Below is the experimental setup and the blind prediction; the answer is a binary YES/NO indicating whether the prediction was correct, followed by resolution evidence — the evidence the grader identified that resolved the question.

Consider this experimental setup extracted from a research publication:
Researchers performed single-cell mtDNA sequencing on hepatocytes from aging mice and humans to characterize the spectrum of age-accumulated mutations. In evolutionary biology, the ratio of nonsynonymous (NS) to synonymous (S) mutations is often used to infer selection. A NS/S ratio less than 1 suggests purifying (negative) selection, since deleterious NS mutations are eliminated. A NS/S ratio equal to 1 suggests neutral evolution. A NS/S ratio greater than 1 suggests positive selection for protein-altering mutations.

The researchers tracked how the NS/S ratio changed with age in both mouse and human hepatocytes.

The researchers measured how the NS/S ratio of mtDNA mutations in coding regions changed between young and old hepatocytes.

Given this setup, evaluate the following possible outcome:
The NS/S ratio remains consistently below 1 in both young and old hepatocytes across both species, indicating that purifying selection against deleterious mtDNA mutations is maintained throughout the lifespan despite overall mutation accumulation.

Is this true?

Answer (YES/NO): NO